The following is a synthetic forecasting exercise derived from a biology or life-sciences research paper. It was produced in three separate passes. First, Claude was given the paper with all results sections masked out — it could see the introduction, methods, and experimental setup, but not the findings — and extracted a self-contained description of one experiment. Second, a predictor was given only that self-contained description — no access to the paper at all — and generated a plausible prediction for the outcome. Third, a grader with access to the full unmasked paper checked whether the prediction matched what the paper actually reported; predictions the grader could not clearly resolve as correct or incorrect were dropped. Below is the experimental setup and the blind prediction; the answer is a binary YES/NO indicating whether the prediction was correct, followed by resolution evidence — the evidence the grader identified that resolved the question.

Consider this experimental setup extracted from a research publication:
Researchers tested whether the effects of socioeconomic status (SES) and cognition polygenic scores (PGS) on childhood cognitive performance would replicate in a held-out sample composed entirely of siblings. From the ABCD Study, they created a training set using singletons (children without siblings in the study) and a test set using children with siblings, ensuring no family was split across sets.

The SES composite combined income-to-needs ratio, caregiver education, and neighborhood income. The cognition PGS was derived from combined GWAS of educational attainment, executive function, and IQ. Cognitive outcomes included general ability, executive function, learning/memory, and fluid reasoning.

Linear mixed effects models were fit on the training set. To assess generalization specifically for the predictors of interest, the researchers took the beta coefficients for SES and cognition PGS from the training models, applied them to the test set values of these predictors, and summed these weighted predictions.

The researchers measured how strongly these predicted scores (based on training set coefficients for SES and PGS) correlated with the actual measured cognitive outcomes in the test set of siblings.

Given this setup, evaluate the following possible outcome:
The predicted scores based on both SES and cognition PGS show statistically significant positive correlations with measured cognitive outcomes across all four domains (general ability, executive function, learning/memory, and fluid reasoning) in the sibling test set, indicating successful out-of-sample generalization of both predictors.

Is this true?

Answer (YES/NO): YES